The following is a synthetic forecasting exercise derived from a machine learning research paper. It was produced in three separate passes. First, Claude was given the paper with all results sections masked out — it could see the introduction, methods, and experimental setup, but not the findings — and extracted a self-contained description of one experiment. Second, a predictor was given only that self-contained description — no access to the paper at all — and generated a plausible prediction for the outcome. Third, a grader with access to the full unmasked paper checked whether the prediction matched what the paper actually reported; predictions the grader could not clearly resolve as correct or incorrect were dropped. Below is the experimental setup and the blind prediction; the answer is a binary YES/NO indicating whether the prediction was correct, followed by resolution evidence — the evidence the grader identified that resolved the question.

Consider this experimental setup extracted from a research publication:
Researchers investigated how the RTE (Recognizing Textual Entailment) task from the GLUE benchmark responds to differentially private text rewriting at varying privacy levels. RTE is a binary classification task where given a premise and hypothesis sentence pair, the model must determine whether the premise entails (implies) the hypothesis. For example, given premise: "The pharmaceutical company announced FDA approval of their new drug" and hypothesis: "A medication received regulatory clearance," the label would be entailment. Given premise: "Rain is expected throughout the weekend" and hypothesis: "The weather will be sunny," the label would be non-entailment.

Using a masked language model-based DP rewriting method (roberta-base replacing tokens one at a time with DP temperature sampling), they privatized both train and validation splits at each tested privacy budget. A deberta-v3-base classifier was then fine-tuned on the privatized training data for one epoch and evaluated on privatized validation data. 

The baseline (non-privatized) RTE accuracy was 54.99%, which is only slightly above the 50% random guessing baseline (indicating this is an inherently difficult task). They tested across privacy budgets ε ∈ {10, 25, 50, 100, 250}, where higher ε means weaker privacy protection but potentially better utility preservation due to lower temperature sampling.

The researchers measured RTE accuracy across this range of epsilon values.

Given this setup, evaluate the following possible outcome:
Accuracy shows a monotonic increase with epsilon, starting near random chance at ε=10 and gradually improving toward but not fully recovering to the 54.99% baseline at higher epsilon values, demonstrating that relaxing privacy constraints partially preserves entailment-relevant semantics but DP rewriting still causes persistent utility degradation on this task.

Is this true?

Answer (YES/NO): NO